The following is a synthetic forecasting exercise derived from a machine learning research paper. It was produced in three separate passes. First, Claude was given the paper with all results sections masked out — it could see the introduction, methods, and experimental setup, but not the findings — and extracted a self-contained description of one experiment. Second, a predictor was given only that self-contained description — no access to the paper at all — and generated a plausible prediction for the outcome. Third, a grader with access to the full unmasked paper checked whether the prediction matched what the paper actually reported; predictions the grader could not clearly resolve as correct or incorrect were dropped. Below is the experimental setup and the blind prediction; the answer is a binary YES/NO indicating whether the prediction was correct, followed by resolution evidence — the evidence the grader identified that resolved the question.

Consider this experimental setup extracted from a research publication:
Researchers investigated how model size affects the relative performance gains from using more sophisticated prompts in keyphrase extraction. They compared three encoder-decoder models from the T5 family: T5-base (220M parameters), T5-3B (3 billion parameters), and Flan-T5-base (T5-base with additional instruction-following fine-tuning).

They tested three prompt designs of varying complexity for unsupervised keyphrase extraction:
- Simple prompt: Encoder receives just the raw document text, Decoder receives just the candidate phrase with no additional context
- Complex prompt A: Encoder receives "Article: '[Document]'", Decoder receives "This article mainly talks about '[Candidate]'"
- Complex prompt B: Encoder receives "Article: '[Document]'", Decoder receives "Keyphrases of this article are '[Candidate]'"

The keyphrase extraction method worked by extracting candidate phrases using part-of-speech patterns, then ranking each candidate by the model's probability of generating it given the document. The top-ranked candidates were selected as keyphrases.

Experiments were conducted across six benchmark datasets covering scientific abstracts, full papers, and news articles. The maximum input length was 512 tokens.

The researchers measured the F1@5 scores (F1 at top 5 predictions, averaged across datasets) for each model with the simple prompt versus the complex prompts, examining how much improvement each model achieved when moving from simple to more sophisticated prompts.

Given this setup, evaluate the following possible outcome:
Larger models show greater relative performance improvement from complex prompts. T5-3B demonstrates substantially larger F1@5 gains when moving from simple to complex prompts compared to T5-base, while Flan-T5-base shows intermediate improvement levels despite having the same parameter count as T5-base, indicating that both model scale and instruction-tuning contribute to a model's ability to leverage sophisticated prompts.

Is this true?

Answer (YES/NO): YES